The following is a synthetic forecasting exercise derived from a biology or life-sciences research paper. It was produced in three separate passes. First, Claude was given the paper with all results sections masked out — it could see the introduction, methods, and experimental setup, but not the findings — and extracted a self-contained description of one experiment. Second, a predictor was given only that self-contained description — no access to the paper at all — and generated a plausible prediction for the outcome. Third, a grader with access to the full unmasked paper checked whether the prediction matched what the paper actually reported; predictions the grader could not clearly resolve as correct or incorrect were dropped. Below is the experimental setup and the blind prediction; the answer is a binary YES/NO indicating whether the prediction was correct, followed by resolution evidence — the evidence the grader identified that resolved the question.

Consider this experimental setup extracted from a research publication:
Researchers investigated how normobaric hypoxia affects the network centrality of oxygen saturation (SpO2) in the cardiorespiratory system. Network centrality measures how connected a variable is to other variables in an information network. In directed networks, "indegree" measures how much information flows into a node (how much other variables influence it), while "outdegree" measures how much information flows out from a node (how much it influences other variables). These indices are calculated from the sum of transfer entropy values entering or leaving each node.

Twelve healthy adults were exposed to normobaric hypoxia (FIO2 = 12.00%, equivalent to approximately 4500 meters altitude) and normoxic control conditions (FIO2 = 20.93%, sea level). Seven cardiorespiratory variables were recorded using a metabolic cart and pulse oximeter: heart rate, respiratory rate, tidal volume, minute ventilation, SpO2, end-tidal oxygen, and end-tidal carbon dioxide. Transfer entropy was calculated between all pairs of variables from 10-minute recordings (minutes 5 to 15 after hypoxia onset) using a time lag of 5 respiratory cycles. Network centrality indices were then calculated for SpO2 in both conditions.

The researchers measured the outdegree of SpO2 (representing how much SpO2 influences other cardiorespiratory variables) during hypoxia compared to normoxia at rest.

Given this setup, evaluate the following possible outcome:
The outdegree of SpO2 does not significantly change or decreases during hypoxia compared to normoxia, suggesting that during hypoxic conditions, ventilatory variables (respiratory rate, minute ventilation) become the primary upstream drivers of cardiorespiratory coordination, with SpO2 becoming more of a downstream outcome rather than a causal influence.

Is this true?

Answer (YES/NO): NO